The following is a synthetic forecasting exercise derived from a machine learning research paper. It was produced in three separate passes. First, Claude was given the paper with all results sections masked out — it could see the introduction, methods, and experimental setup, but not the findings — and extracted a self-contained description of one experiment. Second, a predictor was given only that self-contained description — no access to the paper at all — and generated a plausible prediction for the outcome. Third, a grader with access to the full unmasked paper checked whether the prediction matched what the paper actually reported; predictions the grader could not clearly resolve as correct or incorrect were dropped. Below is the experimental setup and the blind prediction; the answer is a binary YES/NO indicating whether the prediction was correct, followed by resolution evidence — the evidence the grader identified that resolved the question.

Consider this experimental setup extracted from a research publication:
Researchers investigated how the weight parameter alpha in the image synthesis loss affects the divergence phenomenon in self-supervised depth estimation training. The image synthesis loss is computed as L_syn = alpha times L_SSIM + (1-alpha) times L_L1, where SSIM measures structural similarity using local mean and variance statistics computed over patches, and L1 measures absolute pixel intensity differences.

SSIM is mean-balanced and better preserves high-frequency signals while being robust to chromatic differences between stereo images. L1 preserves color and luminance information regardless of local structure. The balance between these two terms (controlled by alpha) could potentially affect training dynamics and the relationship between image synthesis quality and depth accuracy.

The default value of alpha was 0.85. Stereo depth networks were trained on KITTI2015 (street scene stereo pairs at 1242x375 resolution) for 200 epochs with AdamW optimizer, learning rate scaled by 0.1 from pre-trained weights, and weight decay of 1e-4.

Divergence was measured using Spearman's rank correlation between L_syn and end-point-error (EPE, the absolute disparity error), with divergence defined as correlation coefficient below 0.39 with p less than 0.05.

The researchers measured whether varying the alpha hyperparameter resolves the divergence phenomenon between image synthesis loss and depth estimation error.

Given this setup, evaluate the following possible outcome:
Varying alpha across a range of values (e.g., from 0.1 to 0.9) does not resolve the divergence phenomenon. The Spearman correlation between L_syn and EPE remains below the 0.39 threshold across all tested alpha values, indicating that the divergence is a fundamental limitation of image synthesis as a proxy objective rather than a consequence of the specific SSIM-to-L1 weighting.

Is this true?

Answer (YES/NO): YES